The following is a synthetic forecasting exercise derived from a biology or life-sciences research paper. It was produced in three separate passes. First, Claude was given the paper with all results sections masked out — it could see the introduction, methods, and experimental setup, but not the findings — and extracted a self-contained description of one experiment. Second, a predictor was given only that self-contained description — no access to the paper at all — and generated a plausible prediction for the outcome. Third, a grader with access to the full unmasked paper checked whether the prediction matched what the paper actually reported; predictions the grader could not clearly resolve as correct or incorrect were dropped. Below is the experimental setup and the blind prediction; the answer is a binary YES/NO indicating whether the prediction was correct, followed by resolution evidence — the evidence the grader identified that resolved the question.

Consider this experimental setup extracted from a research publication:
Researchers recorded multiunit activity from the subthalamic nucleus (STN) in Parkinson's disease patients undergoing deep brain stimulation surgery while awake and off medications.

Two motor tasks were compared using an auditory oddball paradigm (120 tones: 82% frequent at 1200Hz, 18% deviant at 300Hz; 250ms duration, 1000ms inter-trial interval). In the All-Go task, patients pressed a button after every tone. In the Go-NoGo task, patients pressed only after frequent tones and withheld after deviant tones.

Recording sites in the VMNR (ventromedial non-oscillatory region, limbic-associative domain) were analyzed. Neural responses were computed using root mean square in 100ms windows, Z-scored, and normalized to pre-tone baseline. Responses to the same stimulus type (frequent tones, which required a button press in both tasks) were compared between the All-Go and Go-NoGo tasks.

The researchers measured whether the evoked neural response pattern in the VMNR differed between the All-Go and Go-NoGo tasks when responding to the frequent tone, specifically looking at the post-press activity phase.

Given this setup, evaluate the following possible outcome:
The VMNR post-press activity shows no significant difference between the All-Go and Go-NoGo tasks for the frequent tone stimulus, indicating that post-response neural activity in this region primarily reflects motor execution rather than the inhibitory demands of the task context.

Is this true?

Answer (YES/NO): NO